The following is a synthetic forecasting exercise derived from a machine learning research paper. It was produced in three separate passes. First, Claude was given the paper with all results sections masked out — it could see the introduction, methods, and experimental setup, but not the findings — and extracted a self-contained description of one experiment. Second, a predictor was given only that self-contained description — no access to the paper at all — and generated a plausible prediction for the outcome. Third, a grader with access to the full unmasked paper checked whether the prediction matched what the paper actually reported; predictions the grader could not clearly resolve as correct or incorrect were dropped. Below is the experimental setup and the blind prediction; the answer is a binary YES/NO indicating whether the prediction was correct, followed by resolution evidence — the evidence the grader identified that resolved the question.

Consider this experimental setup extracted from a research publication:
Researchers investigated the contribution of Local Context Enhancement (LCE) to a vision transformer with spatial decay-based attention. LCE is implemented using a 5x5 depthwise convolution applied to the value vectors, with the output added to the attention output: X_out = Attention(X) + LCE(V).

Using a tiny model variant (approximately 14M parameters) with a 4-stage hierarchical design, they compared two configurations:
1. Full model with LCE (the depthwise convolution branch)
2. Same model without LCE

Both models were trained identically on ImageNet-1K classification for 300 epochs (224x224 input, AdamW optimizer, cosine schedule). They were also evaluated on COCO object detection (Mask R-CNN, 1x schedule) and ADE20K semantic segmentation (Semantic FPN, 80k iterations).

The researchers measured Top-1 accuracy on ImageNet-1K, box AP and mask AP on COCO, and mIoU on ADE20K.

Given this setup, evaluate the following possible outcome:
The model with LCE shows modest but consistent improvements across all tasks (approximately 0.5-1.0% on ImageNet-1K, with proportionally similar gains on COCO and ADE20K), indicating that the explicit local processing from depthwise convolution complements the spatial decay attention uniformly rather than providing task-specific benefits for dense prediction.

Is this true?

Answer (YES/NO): NO